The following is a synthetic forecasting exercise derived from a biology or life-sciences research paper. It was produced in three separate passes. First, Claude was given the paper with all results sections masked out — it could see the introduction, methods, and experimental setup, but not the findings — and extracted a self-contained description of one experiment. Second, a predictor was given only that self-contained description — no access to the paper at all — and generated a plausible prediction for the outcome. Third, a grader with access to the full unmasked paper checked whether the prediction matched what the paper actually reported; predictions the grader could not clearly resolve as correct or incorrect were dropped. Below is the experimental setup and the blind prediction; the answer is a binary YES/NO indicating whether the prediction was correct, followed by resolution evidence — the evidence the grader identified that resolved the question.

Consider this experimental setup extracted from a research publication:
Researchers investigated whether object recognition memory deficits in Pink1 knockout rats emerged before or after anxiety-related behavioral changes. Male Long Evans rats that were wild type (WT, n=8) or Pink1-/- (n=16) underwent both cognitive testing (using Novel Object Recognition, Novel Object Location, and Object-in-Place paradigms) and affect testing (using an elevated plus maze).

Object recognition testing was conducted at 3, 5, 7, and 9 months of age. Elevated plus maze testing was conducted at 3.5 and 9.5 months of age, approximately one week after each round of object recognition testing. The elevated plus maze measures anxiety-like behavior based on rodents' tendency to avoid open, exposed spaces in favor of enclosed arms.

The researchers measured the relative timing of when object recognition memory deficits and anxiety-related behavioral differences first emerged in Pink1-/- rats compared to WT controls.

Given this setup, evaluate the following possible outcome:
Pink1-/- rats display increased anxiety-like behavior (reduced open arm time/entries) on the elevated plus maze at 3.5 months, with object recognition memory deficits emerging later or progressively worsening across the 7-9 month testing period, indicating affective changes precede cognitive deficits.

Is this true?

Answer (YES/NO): NO